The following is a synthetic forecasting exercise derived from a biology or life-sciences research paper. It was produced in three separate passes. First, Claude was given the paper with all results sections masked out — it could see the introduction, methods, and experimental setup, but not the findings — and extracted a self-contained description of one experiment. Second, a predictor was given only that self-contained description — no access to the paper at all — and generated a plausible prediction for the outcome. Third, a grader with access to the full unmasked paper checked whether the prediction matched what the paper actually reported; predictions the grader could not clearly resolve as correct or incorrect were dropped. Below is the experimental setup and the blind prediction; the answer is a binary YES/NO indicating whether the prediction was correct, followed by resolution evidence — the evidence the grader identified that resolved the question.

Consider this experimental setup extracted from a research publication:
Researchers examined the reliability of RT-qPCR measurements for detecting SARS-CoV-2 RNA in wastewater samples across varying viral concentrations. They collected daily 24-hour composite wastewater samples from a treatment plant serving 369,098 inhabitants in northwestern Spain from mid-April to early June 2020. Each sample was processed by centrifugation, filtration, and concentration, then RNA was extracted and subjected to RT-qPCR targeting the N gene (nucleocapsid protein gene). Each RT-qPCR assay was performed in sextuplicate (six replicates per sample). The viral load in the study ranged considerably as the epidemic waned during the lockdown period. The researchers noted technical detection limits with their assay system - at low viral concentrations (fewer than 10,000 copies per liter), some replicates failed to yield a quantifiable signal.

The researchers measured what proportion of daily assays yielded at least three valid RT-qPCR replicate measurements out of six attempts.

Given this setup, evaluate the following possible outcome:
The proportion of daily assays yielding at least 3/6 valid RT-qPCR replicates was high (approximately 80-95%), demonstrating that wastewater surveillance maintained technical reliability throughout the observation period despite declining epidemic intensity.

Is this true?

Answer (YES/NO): NO